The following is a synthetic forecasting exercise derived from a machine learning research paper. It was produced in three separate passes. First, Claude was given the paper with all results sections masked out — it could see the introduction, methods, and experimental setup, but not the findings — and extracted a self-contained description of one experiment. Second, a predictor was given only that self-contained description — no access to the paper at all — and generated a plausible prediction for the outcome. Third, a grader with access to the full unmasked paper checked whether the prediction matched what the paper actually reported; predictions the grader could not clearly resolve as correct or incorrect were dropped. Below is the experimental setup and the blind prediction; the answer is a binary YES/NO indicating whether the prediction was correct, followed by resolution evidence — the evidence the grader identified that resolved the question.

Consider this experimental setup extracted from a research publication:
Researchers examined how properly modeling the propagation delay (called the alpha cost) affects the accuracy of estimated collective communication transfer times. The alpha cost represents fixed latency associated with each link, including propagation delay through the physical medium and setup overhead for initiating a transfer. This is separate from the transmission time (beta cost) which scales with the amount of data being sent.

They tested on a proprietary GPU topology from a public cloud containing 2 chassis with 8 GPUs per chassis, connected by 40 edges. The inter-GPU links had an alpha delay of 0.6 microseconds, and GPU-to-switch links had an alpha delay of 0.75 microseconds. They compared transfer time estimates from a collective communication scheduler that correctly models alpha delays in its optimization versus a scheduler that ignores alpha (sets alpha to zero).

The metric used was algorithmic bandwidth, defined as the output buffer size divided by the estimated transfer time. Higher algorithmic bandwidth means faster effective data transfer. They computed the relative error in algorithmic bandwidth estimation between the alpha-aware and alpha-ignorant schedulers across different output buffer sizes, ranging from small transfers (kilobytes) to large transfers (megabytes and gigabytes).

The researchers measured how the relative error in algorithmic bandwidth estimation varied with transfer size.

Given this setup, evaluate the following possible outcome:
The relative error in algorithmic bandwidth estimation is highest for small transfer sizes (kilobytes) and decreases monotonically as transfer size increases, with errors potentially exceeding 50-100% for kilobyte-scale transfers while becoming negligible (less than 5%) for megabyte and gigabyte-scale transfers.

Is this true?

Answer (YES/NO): NO